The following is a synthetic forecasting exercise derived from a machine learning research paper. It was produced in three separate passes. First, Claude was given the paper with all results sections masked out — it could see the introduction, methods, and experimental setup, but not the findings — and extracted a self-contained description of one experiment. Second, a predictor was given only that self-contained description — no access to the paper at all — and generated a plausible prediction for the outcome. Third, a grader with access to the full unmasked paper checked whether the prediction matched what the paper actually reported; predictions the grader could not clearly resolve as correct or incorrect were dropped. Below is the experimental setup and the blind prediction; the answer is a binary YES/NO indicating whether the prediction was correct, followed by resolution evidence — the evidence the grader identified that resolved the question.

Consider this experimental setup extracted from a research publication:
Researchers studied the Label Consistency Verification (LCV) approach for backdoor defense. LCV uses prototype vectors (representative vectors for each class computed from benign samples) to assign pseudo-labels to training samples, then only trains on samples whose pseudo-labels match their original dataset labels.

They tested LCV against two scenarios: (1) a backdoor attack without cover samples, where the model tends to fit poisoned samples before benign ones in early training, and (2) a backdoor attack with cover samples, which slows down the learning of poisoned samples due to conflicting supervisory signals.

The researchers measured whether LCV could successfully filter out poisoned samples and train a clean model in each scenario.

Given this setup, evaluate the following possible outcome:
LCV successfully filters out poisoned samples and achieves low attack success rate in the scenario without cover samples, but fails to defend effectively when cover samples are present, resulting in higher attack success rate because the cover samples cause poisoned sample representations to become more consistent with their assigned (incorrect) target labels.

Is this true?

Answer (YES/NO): NO